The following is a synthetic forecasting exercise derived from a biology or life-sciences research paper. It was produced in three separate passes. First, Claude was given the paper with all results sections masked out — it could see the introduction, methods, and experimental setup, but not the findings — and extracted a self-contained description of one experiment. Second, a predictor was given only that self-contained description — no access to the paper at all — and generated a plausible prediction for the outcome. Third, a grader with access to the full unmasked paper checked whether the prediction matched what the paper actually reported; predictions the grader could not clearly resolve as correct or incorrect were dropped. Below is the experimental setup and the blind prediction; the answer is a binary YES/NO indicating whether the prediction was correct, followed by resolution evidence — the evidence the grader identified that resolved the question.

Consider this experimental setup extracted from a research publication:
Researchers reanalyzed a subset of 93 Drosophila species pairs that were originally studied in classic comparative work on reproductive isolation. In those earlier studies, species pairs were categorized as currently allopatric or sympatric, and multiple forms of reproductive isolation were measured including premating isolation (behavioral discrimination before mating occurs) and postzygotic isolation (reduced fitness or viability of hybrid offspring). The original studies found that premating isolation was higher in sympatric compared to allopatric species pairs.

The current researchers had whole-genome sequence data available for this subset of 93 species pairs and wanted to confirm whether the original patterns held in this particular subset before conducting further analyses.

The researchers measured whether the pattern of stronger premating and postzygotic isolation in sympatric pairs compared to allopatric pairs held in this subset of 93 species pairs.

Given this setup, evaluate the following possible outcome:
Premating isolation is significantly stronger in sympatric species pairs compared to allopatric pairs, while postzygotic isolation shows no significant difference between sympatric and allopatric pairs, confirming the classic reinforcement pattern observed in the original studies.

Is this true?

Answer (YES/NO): NO